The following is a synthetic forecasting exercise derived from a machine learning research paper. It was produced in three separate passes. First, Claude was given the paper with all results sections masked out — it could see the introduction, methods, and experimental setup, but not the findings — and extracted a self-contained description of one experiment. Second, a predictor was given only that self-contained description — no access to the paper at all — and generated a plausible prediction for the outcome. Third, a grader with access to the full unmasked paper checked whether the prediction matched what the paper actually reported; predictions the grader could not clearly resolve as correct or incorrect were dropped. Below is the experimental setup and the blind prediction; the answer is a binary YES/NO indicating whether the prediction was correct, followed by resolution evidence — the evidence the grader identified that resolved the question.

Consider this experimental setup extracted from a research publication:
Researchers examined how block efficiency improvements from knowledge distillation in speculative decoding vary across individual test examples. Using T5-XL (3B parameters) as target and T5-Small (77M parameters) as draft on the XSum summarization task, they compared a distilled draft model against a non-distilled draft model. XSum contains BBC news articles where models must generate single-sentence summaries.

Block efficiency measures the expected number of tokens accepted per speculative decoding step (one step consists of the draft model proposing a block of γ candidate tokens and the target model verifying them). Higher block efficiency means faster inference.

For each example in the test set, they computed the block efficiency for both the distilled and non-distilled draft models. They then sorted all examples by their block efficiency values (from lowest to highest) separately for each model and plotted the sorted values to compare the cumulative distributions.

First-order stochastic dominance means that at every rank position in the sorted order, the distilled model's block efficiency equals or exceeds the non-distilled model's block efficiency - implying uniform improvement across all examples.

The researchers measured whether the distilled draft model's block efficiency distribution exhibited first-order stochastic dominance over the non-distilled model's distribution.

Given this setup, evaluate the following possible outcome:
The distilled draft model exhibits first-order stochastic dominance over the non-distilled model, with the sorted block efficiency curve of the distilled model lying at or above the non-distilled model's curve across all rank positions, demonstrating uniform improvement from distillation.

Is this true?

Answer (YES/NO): YES